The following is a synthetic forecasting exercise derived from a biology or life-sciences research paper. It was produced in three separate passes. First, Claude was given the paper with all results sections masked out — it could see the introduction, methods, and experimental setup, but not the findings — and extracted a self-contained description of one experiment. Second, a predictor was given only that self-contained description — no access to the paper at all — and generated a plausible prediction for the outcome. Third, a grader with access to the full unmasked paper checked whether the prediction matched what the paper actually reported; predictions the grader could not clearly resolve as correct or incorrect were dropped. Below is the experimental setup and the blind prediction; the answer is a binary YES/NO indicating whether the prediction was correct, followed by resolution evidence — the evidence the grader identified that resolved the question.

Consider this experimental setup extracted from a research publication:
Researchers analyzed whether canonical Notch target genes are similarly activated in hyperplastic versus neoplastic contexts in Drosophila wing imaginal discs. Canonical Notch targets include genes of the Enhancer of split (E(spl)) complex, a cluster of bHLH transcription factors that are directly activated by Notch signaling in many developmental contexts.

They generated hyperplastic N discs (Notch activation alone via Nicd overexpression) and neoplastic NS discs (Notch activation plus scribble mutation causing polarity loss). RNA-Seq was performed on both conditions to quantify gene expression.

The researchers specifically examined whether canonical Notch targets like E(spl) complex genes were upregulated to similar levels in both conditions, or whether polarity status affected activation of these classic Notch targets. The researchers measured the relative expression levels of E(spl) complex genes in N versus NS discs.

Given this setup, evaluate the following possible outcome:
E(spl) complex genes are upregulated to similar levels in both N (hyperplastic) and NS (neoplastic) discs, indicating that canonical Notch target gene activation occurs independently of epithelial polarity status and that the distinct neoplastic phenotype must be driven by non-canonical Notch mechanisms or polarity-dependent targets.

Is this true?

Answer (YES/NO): YES